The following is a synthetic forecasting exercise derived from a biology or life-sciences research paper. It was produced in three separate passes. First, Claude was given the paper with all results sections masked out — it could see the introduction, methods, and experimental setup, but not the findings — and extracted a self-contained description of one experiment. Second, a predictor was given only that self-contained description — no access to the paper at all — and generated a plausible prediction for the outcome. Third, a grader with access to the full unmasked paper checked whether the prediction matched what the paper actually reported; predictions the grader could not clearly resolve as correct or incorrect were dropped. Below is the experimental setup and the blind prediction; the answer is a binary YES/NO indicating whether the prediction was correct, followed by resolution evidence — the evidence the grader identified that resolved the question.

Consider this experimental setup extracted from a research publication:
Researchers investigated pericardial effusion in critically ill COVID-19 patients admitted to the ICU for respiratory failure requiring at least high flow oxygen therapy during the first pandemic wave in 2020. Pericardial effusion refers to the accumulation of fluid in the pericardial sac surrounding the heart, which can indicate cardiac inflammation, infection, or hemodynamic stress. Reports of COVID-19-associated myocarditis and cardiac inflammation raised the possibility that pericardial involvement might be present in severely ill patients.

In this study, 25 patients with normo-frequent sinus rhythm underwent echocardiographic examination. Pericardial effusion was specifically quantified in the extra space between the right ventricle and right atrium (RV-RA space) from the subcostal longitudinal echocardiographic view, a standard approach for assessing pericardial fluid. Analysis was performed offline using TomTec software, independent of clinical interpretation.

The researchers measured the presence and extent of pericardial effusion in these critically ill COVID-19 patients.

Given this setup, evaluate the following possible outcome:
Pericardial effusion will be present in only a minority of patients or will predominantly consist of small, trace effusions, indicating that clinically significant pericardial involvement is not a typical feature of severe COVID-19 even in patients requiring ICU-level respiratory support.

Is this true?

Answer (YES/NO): YES